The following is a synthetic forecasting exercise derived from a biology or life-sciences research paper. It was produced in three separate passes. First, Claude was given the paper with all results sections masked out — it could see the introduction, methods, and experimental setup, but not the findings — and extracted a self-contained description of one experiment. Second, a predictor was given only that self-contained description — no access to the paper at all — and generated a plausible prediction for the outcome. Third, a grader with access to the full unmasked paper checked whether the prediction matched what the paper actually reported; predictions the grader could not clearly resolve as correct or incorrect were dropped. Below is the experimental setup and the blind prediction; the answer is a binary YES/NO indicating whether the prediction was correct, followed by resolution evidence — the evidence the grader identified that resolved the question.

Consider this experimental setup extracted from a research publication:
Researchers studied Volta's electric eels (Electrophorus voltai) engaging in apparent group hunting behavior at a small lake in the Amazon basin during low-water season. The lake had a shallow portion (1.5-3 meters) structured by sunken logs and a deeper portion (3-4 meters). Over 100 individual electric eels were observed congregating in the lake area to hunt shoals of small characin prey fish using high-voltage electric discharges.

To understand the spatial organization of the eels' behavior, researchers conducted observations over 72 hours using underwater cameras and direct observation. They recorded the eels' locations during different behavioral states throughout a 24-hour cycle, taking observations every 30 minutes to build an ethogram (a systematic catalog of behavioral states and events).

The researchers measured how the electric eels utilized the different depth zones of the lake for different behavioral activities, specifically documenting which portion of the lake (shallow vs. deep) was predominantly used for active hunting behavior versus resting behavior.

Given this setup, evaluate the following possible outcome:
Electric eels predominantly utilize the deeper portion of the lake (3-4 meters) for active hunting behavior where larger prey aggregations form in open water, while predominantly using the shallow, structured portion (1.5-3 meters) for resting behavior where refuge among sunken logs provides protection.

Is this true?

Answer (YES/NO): NO